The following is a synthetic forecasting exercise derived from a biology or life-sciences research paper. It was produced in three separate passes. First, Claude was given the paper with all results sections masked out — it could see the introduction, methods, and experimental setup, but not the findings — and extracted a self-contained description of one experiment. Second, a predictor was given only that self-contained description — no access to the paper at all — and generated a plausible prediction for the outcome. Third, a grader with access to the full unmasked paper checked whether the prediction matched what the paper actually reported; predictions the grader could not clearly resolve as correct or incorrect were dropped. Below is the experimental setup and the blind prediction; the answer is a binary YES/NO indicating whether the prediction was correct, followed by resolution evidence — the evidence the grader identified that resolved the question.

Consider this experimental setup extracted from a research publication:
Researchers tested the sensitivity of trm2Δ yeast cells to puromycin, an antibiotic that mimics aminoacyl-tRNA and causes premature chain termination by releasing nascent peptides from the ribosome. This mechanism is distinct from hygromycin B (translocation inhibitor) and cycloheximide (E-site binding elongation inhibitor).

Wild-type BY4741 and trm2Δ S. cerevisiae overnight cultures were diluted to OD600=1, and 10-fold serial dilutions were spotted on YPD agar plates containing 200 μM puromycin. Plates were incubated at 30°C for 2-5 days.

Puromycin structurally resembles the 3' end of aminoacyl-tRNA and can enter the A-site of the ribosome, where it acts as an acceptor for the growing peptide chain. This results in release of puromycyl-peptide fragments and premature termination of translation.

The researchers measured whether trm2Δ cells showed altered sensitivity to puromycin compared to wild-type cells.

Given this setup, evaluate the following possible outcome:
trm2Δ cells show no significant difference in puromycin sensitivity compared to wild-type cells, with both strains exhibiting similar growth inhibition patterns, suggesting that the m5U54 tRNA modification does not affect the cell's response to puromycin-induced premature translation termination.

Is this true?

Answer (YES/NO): YES